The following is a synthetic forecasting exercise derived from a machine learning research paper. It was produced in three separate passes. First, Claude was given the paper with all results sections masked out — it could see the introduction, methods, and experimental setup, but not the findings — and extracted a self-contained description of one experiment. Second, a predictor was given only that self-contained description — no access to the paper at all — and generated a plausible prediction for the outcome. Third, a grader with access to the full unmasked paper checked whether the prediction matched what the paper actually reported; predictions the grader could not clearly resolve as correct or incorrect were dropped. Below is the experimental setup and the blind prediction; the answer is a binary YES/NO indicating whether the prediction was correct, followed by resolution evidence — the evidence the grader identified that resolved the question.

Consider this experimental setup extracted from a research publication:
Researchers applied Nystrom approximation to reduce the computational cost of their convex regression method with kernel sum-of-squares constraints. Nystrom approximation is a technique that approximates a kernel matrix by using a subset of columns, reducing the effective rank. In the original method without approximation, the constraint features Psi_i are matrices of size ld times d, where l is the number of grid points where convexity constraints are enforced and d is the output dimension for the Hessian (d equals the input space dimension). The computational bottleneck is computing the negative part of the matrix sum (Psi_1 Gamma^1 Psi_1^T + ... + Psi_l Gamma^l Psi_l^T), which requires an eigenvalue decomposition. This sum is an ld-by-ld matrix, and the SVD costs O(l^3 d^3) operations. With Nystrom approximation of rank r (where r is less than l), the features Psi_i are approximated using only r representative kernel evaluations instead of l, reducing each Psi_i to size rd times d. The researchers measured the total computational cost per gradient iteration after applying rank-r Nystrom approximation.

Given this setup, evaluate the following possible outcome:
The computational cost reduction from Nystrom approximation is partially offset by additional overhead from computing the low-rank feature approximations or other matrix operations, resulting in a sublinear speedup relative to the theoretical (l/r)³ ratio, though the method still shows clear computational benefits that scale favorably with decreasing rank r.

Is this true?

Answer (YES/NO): YES